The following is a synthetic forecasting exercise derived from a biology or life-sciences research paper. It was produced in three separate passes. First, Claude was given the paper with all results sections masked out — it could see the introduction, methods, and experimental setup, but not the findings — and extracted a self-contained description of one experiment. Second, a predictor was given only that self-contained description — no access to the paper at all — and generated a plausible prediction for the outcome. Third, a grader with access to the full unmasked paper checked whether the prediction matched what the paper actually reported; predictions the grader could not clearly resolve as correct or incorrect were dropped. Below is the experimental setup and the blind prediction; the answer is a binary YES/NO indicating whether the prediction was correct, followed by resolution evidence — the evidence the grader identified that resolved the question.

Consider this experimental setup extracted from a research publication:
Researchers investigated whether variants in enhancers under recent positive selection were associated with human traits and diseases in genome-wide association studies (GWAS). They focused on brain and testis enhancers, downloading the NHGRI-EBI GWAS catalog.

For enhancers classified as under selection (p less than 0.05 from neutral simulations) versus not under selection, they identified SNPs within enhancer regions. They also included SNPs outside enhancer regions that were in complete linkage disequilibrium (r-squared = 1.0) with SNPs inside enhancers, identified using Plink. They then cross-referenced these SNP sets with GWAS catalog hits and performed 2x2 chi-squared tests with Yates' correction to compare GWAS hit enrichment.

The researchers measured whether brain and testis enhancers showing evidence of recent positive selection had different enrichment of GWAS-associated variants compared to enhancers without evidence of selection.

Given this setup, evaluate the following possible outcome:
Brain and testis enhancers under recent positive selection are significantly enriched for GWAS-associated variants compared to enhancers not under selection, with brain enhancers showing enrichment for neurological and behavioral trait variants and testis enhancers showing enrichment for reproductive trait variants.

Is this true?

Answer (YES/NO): NO